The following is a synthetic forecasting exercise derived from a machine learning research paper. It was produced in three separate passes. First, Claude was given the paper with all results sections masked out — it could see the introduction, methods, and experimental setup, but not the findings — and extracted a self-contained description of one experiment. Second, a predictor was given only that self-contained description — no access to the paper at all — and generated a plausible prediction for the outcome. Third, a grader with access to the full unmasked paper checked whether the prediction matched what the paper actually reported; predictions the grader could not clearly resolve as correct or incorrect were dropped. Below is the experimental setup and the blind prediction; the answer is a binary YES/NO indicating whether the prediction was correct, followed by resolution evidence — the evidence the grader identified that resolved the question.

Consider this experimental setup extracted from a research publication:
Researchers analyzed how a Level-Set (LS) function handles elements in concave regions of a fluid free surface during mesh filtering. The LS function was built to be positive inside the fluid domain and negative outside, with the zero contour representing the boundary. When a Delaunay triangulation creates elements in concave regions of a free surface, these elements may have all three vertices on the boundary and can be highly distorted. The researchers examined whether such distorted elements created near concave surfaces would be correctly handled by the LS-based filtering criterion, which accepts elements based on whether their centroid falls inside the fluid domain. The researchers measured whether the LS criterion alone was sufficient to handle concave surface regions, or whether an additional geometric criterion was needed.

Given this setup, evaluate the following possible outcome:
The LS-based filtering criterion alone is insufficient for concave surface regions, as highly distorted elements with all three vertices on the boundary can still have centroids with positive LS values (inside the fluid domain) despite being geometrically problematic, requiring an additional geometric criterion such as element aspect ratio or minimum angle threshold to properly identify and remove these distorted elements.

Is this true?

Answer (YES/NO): YES